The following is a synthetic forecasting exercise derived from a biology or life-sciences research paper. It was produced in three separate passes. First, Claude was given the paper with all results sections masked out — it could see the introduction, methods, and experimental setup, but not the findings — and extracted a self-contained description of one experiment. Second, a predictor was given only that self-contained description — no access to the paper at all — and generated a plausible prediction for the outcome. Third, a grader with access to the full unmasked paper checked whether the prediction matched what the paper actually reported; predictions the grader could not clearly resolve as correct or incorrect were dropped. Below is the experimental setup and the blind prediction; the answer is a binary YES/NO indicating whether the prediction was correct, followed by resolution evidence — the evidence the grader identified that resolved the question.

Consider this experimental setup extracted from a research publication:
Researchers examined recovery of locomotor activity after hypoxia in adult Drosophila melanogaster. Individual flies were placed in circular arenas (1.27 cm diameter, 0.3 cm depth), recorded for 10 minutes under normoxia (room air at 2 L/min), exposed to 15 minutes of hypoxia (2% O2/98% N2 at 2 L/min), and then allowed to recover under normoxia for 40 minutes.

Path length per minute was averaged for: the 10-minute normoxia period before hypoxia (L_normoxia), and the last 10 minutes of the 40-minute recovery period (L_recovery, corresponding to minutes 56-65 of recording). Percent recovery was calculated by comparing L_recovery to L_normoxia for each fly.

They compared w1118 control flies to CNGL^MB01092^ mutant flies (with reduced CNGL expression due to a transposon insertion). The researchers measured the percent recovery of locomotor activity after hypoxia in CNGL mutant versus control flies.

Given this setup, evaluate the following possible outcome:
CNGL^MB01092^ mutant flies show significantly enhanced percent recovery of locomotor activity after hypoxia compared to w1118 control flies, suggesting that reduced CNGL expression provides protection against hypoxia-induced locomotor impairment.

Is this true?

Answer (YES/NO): NO